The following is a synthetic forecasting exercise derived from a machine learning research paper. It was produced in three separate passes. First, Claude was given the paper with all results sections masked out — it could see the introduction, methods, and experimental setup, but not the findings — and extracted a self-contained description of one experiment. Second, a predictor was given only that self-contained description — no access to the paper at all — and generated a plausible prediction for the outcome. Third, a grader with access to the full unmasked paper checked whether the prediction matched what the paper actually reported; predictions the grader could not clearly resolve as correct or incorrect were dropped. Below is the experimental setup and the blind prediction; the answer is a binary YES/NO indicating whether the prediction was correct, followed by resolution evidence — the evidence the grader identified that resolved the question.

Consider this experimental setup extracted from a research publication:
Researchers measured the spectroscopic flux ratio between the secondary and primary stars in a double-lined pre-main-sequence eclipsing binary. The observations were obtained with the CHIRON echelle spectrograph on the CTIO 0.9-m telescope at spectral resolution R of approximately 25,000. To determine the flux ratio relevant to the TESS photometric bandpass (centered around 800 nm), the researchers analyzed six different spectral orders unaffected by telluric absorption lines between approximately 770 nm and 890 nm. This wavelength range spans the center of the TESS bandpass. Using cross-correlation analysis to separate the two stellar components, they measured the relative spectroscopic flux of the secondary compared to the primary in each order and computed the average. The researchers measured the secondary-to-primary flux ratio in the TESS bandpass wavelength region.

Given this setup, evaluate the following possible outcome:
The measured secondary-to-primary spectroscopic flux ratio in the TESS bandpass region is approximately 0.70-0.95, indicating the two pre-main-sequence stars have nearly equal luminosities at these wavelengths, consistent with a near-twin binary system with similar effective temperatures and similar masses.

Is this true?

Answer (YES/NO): YES